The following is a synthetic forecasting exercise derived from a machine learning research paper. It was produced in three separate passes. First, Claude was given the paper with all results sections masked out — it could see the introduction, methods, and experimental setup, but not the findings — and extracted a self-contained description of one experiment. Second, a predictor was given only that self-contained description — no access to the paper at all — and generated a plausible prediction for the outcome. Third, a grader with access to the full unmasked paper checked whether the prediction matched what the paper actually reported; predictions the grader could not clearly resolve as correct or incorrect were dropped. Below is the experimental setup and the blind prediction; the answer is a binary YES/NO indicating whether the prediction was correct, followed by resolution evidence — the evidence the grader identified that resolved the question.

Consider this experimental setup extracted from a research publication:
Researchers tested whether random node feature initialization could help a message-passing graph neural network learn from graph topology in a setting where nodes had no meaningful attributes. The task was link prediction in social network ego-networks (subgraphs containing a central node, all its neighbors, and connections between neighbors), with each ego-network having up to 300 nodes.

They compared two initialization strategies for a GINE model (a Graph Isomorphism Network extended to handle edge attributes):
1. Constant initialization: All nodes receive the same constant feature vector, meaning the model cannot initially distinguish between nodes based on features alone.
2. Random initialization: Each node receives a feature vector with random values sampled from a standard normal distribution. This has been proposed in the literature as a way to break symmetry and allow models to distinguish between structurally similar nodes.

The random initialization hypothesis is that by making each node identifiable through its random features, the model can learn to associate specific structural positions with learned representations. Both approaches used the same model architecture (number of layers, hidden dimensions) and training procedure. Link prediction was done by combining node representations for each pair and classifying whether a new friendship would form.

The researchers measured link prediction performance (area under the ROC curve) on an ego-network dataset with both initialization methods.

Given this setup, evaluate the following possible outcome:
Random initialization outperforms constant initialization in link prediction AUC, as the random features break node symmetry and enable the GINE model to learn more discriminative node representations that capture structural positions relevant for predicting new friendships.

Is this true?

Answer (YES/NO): NO